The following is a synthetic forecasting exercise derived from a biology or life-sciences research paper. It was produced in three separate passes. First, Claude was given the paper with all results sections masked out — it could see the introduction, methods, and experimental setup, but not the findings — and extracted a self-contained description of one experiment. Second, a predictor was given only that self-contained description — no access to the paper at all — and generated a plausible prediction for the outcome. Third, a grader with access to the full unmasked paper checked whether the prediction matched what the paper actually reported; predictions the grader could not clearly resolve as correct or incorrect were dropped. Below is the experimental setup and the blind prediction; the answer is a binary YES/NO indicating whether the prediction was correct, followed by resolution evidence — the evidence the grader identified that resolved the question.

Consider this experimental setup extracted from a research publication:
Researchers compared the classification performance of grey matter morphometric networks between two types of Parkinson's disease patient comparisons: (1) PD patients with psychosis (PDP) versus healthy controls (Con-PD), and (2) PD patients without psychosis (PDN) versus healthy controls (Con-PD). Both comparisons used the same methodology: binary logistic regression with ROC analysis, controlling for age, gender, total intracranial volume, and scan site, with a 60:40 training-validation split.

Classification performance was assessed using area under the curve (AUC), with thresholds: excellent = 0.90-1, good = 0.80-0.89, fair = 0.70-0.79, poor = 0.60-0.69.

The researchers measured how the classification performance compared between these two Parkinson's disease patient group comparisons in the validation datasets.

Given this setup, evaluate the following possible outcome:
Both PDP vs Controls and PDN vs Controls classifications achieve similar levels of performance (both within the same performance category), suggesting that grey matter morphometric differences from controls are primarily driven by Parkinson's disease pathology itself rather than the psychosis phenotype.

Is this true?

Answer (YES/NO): NO